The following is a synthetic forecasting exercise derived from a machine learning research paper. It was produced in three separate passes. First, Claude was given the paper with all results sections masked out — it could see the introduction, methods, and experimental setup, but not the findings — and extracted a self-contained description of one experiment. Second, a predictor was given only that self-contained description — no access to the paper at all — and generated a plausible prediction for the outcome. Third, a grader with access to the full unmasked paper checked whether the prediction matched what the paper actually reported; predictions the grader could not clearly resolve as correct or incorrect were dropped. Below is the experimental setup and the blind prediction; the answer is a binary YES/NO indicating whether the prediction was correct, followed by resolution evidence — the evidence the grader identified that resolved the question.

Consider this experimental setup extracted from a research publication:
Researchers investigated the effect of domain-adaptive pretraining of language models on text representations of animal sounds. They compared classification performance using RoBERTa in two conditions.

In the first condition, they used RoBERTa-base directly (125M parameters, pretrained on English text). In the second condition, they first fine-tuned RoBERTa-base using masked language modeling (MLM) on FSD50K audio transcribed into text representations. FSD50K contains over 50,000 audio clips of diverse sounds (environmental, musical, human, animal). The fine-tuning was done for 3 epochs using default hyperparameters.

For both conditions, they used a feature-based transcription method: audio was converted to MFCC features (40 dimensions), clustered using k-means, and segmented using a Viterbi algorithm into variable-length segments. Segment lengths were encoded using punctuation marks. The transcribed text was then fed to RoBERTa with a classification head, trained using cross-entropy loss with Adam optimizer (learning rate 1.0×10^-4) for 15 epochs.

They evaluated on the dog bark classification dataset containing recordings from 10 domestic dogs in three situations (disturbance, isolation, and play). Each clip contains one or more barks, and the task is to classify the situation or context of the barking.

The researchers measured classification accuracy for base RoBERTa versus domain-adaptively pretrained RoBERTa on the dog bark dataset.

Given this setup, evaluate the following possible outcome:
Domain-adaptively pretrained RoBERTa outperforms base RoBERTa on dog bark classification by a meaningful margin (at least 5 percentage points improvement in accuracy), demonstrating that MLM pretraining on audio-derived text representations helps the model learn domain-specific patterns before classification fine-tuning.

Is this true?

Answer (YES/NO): NO